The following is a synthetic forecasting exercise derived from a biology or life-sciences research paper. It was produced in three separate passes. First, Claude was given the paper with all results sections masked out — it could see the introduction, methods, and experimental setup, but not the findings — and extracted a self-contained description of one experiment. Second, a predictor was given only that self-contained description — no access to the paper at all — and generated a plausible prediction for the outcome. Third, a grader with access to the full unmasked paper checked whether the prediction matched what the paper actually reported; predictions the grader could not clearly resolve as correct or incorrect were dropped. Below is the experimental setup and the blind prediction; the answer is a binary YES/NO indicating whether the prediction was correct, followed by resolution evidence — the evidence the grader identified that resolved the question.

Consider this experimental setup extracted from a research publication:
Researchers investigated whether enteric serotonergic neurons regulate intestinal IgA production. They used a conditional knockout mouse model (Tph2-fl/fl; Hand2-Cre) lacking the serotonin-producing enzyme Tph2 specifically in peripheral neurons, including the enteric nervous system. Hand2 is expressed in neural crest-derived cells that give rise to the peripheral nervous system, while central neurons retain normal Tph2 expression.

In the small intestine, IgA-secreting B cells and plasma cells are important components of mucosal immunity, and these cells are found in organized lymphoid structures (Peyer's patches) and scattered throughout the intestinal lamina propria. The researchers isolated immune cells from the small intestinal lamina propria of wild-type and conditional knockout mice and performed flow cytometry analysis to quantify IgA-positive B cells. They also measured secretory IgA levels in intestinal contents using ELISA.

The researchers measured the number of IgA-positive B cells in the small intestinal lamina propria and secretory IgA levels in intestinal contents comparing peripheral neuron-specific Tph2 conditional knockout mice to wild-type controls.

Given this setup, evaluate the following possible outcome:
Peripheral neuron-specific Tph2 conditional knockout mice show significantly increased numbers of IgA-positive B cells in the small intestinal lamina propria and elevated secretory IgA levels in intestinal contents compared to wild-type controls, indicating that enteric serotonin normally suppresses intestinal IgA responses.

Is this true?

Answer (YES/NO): NO